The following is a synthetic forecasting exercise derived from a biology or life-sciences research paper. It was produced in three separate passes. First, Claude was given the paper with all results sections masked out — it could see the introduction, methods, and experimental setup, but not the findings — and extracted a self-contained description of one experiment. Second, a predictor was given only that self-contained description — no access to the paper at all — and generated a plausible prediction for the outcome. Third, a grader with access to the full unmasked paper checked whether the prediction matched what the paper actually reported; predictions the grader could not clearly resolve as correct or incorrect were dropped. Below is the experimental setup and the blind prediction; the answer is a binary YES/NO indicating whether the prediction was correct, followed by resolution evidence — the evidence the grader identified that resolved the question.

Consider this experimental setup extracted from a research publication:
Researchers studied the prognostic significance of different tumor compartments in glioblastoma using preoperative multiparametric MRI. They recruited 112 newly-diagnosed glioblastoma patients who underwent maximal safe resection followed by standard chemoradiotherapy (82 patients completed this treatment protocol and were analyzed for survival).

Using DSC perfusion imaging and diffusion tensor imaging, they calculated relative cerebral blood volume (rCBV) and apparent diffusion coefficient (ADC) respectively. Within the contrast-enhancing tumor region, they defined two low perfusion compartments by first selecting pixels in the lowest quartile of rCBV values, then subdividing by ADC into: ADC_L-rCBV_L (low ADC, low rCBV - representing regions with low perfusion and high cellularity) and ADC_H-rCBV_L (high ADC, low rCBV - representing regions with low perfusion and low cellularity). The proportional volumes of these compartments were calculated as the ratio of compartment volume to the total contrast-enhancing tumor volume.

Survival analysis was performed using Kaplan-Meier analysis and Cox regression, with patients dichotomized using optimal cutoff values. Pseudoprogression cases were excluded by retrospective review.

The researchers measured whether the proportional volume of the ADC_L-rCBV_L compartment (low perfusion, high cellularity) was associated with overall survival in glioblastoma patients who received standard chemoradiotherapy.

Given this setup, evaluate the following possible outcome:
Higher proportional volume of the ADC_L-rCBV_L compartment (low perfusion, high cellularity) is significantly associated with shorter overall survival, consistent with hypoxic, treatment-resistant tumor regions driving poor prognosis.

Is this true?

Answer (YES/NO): NO